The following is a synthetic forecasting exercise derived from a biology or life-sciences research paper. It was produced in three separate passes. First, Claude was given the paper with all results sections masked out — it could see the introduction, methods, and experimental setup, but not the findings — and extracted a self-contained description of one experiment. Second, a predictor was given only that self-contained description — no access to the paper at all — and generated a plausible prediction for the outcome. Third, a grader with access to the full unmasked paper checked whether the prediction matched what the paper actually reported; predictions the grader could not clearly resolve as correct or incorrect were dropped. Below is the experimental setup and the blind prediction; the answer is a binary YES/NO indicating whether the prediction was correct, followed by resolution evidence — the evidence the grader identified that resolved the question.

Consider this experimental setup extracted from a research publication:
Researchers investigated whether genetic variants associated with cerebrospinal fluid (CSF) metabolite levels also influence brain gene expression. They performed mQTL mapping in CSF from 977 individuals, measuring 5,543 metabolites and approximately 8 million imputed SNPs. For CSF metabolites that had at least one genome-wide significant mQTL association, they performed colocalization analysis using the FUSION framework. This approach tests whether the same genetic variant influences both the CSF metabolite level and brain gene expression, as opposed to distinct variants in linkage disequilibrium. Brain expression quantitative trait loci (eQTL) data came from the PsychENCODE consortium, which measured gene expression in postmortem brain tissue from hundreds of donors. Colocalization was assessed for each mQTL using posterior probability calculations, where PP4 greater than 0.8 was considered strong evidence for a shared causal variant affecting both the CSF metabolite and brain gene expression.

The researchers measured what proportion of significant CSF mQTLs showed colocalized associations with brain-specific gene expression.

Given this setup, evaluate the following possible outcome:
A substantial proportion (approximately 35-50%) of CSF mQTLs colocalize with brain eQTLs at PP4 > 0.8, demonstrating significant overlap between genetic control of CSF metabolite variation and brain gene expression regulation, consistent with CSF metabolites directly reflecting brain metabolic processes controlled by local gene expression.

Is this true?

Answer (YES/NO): NO